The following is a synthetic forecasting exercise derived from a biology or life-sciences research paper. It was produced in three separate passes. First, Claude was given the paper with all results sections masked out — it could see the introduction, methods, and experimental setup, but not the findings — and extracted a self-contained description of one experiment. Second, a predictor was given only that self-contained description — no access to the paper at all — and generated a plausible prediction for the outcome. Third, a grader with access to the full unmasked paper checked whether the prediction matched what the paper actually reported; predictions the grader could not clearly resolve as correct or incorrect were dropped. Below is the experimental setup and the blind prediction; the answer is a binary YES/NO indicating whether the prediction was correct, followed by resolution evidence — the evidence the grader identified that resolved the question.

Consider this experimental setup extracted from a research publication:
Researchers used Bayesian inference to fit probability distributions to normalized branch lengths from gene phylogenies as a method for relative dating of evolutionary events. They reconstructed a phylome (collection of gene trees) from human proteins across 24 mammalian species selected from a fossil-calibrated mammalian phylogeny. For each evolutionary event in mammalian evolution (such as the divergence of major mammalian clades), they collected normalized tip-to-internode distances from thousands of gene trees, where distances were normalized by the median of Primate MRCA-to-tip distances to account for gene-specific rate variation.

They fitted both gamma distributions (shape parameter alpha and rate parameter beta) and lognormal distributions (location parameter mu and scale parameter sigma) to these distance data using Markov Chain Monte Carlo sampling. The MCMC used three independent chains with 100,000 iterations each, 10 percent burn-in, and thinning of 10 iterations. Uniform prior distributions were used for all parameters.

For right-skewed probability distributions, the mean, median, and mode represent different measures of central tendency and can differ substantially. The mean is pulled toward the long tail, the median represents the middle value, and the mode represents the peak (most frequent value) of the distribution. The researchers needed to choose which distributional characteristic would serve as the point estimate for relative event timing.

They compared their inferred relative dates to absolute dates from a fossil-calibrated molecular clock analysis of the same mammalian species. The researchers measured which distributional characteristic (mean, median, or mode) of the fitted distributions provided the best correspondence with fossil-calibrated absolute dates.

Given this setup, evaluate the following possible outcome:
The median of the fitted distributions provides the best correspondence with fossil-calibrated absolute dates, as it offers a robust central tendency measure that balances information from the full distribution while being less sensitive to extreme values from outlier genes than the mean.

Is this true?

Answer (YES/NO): NO